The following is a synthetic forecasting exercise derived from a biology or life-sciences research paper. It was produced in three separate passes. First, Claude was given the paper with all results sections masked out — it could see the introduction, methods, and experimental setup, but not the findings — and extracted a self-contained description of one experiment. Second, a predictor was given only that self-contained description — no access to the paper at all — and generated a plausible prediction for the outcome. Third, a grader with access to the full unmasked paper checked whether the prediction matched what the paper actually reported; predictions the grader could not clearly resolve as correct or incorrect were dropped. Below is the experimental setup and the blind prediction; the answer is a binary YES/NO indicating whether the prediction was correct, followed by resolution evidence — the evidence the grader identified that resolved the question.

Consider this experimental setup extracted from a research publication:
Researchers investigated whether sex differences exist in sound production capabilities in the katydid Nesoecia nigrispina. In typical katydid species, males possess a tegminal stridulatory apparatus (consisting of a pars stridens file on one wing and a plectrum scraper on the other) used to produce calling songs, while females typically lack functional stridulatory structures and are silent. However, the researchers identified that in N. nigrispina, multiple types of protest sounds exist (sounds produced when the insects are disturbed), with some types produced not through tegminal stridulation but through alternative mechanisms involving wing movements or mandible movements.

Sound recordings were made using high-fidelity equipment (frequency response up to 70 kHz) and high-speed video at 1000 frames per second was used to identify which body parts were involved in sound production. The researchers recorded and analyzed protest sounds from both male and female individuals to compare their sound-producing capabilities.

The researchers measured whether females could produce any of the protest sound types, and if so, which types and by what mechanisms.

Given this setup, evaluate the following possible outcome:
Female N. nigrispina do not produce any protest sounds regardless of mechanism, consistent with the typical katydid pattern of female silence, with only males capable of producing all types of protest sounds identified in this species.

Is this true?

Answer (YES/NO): NO